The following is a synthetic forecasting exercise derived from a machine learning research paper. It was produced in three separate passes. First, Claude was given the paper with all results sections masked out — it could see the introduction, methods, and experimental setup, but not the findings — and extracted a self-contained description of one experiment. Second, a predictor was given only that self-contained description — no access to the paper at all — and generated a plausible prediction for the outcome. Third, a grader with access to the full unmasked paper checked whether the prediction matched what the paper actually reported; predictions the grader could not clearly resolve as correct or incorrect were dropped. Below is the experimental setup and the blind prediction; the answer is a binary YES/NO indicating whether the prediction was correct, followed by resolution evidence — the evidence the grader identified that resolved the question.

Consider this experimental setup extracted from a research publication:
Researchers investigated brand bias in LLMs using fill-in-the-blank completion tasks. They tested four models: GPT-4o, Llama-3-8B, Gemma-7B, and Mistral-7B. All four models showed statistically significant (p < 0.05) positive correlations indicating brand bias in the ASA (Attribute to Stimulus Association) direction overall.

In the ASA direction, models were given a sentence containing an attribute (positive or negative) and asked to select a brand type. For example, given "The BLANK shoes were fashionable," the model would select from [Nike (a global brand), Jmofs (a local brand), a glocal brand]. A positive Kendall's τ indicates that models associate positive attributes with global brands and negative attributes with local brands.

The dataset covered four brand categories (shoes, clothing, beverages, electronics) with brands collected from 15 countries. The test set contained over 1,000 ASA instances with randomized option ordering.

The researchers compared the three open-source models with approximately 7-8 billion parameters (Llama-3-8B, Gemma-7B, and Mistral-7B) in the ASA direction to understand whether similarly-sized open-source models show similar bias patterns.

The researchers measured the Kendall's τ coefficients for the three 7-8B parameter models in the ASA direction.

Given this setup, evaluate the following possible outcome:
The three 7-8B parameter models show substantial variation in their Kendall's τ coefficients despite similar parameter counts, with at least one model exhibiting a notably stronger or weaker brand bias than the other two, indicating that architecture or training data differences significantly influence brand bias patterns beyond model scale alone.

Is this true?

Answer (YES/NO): YES